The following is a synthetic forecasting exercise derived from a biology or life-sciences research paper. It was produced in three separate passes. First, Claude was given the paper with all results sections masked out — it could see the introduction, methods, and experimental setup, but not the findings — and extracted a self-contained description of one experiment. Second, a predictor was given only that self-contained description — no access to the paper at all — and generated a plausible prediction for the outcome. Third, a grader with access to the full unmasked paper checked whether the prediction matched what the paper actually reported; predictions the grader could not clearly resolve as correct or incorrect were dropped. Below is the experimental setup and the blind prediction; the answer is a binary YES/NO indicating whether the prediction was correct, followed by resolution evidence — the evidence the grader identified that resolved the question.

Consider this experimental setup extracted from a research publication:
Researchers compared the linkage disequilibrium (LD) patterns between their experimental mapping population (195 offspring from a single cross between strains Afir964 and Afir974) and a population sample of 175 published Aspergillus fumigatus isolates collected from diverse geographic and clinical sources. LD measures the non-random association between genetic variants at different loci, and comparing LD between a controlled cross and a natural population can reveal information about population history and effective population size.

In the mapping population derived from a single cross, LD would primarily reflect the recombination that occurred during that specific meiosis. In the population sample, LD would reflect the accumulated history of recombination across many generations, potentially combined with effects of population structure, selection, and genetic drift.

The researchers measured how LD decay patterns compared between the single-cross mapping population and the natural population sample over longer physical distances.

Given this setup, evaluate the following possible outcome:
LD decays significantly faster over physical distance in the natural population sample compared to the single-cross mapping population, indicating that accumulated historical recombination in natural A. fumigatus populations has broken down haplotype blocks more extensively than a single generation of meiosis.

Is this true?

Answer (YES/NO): YES